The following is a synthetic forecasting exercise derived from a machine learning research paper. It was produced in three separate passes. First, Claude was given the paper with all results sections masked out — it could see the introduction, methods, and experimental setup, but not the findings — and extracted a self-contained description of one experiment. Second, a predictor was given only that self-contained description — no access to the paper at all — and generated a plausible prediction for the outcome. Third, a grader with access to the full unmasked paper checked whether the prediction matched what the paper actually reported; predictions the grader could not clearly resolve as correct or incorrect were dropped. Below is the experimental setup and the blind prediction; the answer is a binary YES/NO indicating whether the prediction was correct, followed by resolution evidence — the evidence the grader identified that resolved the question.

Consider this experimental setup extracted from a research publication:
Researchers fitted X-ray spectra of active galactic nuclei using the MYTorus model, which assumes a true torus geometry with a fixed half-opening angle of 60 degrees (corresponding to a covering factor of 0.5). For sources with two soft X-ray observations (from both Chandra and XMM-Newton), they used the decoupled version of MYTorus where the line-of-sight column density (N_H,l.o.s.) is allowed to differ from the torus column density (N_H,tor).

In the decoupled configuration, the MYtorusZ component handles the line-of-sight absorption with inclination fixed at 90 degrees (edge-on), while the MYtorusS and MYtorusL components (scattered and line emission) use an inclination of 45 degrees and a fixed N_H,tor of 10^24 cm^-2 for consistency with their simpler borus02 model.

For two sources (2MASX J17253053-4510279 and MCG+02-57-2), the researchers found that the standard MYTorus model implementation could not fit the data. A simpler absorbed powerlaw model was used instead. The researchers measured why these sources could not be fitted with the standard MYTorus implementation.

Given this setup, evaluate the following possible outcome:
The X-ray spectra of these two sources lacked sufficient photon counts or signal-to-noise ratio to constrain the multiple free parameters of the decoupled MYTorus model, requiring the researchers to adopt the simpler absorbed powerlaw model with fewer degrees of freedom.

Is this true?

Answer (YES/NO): NO